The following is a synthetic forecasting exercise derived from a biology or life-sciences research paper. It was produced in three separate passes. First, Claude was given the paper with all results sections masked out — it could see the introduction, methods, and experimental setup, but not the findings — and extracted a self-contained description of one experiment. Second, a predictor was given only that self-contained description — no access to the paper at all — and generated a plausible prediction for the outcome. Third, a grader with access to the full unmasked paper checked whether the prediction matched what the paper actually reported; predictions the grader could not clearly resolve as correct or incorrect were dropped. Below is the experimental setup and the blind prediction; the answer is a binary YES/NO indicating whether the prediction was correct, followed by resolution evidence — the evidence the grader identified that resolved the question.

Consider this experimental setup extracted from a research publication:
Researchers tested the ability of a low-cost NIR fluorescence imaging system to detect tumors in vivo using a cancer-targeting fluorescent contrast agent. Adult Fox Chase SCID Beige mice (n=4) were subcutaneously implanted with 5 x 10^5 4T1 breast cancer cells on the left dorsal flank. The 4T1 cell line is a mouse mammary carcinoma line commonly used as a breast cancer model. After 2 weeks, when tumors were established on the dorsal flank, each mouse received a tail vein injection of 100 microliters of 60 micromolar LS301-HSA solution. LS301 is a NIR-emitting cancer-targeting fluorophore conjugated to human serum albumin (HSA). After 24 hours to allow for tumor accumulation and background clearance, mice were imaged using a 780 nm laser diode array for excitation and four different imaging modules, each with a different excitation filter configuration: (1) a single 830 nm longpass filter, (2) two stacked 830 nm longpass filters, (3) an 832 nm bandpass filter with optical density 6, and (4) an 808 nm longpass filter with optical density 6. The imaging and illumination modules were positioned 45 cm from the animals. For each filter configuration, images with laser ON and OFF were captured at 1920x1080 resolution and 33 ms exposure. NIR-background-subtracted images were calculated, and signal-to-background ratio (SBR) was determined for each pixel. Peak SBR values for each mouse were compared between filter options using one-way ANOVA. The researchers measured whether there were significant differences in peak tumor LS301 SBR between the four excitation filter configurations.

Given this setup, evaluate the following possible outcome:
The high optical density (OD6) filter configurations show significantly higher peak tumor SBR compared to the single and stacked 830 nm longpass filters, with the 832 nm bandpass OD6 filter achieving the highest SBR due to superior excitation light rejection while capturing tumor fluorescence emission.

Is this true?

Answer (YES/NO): NO